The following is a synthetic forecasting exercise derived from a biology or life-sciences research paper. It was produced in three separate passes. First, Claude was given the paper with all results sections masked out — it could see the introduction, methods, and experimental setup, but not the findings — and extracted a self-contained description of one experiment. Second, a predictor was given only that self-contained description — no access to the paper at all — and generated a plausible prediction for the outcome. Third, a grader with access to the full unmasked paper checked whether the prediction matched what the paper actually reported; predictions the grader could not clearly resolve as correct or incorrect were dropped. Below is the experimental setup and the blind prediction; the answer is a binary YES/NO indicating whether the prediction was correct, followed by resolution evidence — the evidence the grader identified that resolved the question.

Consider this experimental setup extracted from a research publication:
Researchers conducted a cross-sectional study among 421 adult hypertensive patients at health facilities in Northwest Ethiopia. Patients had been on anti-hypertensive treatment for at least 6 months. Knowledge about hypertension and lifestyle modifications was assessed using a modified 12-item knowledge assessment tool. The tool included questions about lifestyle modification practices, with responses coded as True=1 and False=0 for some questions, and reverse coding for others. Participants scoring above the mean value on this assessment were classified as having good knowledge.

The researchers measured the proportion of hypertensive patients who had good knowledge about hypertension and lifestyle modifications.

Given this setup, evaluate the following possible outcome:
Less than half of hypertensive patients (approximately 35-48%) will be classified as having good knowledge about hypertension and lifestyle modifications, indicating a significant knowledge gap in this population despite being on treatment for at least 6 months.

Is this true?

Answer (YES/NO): NO